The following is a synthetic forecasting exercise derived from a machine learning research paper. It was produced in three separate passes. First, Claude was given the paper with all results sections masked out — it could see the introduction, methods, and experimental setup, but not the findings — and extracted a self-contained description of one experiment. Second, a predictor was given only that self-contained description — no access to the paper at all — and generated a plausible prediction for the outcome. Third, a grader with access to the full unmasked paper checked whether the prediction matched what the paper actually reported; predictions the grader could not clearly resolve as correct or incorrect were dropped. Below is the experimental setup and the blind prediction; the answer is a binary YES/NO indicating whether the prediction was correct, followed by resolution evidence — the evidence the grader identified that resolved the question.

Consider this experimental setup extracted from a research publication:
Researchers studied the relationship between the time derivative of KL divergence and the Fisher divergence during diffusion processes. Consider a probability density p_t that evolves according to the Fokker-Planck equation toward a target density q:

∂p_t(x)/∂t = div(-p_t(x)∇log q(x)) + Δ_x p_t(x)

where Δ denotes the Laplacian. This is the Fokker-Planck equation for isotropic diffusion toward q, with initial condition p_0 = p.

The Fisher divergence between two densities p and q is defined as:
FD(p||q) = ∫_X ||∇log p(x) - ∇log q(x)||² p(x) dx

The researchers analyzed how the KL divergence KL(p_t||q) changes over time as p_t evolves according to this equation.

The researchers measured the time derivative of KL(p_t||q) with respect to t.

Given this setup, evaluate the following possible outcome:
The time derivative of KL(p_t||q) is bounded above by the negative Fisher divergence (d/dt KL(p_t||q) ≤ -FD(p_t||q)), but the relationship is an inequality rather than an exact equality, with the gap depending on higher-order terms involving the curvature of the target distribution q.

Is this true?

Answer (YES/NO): NO